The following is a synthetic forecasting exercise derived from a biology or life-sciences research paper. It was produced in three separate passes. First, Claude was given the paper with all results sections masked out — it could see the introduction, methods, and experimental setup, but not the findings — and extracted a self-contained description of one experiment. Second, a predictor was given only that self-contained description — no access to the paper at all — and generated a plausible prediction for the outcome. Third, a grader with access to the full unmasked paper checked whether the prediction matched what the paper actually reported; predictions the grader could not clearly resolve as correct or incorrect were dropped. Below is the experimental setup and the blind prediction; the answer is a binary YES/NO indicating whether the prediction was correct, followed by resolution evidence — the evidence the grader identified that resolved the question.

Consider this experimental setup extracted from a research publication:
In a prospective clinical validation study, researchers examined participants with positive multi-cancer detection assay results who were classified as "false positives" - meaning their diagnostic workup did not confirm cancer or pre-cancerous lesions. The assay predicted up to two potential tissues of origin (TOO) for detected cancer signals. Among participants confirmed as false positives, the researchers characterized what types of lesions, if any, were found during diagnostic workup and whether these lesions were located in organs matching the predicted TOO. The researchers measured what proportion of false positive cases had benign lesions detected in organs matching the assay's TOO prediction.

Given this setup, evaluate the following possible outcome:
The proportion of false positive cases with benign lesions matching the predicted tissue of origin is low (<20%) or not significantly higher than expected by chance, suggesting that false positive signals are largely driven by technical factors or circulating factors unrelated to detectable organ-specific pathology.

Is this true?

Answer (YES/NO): NO